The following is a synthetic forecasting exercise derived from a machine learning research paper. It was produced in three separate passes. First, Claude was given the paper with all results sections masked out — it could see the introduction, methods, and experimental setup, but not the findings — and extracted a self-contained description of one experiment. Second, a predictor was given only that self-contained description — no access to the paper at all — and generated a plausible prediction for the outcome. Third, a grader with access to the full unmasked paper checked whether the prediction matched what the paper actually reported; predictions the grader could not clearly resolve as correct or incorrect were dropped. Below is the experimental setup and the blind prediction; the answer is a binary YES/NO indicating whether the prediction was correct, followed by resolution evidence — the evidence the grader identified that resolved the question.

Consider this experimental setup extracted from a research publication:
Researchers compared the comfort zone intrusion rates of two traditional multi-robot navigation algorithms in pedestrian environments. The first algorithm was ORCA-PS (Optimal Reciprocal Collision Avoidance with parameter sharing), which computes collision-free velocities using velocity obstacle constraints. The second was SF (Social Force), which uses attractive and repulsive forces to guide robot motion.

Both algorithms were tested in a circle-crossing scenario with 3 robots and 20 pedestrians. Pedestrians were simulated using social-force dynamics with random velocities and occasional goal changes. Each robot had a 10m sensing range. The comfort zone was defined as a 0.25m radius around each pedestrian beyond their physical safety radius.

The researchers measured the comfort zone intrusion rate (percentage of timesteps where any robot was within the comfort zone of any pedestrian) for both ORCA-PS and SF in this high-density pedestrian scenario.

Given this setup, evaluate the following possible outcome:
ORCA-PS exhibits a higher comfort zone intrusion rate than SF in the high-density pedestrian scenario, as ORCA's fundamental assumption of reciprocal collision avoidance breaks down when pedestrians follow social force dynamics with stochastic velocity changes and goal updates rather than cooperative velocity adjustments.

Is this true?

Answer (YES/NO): NO